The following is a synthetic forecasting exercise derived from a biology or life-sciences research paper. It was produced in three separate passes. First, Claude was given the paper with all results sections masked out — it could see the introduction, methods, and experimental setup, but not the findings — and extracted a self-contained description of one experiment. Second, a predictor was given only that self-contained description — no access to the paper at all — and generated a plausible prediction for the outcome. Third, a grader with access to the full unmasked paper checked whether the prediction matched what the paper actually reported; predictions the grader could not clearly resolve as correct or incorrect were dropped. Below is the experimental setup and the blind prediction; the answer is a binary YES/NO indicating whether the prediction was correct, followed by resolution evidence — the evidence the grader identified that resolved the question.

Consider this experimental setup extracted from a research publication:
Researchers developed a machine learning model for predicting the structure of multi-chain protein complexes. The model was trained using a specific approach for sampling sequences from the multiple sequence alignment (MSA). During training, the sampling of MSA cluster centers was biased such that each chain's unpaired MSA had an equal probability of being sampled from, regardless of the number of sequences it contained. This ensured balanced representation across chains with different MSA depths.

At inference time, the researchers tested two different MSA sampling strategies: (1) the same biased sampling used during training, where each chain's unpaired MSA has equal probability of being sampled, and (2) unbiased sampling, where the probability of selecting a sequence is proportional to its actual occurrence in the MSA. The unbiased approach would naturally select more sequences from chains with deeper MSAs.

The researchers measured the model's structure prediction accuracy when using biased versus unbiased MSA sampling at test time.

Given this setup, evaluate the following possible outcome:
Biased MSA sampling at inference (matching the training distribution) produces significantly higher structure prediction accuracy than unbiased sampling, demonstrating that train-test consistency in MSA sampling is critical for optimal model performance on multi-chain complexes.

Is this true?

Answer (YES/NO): NO